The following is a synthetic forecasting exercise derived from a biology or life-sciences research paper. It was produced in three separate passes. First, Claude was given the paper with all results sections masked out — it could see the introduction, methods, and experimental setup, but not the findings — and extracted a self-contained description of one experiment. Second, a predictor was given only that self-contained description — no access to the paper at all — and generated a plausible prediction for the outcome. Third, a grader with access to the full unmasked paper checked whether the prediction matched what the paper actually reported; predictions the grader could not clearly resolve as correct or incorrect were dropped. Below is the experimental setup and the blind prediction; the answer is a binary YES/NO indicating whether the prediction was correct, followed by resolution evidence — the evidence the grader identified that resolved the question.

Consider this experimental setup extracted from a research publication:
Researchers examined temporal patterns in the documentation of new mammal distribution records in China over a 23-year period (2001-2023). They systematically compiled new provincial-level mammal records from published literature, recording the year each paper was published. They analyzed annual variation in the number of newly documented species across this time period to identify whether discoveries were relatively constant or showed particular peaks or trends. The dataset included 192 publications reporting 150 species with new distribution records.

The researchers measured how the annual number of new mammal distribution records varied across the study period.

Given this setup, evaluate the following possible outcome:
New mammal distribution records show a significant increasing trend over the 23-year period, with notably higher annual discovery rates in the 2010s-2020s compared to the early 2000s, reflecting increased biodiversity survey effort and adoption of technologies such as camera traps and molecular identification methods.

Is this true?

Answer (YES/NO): NO